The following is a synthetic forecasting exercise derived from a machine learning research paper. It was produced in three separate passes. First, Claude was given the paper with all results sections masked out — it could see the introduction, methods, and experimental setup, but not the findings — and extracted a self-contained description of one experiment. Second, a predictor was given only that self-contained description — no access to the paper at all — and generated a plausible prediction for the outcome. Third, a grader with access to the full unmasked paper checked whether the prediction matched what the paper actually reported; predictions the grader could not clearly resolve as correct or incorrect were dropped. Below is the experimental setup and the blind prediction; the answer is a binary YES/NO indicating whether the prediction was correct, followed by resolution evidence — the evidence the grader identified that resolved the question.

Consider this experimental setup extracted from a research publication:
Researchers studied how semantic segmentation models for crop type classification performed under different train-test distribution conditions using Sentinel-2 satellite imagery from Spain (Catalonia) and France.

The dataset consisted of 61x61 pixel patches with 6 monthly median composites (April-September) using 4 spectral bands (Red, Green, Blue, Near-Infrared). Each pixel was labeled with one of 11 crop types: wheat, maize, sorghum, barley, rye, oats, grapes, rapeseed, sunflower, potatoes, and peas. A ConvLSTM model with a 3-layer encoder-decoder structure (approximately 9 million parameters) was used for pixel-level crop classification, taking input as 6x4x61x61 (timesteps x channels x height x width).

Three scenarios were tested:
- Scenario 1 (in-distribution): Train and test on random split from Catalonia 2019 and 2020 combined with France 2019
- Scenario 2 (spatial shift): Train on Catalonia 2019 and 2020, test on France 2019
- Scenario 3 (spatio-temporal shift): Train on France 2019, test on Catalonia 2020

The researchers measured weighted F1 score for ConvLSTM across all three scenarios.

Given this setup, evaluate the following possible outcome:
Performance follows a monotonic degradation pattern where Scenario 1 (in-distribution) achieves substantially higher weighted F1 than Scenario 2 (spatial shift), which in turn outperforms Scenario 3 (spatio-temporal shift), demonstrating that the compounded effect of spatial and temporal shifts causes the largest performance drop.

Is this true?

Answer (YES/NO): YES